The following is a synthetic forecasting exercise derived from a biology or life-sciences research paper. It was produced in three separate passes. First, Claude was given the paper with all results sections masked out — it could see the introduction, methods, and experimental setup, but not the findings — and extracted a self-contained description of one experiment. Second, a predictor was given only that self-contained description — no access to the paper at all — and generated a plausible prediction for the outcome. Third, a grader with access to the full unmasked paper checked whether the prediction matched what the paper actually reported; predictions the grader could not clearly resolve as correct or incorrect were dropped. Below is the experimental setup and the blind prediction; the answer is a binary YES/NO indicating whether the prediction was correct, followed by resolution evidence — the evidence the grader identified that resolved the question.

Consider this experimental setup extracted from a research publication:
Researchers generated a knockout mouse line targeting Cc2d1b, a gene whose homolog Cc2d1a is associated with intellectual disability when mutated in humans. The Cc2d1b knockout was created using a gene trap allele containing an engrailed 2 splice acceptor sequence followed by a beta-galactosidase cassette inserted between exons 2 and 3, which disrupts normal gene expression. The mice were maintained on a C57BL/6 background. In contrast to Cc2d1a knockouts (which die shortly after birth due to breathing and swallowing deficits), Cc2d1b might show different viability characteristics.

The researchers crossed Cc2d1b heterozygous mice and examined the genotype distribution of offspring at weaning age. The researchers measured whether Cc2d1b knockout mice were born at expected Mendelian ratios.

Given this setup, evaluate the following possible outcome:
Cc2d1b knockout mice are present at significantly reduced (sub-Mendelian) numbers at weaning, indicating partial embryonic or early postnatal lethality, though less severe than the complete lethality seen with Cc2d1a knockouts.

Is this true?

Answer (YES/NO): NO